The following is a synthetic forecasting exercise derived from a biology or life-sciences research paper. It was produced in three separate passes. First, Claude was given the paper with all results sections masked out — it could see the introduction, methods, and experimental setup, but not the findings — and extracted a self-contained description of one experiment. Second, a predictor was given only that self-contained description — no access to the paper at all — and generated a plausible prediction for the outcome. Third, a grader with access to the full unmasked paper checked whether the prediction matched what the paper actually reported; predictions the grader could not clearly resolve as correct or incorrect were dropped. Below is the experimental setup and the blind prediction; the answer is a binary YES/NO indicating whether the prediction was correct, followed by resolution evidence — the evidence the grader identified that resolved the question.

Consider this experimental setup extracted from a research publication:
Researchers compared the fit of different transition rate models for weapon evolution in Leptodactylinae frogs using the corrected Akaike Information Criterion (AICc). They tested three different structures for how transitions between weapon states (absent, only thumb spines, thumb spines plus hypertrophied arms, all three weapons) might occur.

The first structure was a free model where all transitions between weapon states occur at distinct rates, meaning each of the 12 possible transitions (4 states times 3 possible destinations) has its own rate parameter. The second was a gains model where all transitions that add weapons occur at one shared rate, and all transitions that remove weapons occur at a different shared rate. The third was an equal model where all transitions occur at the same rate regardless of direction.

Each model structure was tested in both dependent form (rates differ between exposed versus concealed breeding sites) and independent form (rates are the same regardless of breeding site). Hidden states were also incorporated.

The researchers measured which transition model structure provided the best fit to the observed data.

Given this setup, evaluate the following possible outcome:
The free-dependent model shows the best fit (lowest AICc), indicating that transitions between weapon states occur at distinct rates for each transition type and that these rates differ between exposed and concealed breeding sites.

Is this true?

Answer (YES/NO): NO